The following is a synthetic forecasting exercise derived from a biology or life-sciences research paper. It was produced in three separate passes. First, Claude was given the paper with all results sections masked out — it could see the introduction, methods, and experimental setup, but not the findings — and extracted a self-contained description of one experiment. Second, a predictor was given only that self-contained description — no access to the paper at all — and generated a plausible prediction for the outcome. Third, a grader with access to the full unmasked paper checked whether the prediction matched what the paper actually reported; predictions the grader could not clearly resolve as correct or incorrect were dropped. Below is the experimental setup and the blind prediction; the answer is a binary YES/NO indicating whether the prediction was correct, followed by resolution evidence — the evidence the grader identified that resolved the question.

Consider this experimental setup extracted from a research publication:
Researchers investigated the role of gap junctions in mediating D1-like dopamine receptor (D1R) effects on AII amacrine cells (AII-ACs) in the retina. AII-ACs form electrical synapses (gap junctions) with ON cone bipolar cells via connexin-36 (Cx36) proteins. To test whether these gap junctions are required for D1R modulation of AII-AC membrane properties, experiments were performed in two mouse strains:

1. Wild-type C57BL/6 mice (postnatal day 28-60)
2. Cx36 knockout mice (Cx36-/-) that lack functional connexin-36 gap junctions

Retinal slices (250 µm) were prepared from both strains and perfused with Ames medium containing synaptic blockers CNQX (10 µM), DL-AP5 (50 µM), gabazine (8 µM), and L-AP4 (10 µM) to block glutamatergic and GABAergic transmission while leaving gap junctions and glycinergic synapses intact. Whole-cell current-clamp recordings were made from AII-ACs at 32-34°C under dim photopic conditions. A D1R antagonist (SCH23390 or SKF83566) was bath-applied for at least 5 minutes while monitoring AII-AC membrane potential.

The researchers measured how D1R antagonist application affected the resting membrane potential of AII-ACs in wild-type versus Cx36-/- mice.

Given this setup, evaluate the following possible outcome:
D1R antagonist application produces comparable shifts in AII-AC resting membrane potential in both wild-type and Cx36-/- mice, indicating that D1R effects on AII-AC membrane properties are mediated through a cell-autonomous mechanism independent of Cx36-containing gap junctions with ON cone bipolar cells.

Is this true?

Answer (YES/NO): NO